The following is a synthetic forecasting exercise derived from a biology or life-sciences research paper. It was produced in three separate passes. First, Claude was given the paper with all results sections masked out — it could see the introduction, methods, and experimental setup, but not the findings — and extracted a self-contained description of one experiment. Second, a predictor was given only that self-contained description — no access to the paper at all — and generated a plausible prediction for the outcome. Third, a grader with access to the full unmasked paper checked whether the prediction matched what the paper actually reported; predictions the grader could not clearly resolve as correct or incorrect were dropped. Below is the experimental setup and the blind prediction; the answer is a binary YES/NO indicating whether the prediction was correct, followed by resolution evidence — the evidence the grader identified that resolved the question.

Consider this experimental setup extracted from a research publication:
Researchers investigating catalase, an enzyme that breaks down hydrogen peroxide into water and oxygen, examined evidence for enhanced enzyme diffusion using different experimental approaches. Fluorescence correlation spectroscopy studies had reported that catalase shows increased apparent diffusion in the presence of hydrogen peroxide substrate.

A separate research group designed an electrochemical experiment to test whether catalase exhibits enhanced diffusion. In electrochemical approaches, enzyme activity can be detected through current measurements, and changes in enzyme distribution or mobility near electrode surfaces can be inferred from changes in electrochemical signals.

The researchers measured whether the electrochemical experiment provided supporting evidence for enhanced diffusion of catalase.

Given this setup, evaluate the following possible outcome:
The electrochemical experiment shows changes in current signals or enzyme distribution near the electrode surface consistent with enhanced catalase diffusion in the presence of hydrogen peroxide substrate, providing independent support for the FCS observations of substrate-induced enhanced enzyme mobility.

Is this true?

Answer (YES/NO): YES